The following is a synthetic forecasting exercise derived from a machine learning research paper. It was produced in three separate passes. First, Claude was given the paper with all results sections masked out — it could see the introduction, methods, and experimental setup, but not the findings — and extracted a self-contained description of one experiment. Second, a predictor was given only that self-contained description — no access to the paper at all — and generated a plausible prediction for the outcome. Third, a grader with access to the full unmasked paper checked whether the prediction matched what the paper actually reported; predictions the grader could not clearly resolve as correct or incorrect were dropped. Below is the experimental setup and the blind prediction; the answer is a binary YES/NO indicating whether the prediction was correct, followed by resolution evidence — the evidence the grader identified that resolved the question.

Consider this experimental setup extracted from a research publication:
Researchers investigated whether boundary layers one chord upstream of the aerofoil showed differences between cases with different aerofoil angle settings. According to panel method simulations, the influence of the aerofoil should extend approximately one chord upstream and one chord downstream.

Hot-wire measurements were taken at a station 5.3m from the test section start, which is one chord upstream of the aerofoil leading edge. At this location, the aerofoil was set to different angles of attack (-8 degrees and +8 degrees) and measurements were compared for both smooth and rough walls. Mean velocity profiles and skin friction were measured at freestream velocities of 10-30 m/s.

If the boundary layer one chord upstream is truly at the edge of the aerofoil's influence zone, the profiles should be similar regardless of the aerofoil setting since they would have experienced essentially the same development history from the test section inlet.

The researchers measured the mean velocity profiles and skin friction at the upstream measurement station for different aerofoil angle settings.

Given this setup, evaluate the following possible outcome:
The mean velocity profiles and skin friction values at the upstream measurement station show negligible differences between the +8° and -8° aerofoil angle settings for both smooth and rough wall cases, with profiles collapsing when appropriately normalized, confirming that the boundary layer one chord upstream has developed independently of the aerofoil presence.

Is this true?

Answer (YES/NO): YES